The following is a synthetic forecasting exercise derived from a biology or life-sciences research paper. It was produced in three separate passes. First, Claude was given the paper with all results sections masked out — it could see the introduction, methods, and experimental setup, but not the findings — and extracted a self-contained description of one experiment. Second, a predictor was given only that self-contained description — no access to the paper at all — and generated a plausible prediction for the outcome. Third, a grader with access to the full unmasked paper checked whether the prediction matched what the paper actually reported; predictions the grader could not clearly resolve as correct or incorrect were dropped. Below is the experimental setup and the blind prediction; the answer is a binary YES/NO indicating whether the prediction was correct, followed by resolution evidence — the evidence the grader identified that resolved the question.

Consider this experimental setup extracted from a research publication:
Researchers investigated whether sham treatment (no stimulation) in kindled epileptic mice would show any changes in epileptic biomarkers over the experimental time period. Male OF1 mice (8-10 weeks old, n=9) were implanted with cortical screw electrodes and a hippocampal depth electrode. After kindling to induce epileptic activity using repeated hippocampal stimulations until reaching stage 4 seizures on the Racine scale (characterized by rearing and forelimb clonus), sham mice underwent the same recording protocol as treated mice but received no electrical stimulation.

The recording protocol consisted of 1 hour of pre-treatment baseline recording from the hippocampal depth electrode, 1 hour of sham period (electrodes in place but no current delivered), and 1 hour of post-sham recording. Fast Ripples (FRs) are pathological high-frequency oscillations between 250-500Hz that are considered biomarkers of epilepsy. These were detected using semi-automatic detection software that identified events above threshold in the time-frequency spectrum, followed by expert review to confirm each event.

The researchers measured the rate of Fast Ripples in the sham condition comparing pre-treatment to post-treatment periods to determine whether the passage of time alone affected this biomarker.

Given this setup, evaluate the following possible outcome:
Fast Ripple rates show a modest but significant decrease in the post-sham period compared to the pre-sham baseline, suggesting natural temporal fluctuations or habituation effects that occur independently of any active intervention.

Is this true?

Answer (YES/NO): NO